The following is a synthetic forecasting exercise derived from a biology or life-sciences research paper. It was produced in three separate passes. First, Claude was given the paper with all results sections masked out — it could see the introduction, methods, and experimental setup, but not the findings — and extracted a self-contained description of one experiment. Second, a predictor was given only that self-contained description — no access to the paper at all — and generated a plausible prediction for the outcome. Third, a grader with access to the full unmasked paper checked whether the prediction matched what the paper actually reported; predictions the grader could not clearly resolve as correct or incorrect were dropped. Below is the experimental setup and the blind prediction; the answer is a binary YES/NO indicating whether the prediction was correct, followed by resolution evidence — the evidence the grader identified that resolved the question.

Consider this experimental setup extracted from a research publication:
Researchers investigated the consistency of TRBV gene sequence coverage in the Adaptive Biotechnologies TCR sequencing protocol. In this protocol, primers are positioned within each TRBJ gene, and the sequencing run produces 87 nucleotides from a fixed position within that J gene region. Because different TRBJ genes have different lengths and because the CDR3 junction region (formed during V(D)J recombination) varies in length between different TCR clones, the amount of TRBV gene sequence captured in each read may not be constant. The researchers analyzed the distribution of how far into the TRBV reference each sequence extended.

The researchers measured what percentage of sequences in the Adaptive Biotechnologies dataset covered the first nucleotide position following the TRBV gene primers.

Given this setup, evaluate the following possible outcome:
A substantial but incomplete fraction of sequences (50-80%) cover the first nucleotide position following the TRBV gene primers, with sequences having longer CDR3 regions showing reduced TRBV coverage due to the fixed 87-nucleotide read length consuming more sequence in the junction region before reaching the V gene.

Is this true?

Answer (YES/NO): NO